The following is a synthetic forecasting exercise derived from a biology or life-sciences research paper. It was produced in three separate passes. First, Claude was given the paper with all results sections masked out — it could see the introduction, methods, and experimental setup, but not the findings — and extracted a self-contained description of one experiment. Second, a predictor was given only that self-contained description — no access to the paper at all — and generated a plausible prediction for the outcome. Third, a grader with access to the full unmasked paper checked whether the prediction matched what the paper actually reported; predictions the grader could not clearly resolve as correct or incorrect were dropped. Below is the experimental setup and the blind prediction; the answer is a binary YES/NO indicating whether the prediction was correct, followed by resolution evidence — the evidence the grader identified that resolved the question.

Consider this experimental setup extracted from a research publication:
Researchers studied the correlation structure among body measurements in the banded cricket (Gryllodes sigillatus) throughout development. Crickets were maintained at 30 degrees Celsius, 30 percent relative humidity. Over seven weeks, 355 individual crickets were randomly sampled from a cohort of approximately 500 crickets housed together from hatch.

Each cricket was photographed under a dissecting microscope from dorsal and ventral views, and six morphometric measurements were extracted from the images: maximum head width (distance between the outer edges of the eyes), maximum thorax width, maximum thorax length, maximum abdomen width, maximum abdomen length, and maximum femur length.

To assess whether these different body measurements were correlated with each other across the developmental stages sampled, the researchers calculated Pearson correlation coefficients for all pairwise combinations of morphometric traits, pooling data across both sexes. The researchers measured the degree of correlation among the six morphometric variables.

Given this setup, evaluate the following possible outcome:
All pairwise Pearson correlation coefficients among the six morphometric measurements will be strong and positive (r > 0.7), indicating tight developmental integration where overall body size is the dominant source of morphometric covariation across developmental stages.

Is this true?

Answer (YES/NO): YES